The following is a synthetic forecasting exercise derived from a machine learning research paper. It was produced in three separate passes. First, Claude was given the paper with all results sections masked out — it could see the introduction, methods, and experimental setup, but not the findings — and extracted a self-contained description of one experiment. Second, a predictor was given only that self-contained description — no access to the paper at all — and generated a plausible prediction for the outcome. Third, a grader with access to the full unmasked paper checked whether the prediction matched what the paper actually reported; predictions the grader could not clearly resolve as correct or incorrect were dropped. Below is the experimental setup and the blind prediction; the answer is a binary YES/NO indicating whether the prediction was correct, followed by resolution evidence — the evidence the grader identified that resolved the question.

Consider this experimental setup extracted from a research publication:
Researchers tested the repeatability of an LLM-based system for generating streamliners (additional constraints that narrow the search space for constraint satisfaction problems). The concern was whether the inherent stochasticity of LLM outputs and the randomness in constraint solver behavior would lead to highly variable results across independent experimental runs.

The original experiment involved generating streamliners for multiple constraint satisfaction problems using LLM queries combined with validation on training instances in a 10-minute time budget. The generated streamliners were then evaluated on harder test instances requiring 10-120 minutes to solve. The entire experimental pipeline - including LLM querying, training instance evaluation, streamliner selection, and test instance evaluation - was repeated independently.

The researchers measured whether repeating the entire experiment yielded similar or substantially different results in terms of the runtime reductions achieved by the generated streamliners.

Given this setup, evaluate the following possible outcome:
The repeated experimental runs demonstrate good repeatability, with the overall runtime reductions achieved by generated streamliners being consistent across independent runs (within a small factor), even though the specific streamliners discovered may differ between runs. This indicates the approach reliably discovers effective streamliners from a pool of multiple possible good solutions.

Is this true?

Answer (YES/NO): YES